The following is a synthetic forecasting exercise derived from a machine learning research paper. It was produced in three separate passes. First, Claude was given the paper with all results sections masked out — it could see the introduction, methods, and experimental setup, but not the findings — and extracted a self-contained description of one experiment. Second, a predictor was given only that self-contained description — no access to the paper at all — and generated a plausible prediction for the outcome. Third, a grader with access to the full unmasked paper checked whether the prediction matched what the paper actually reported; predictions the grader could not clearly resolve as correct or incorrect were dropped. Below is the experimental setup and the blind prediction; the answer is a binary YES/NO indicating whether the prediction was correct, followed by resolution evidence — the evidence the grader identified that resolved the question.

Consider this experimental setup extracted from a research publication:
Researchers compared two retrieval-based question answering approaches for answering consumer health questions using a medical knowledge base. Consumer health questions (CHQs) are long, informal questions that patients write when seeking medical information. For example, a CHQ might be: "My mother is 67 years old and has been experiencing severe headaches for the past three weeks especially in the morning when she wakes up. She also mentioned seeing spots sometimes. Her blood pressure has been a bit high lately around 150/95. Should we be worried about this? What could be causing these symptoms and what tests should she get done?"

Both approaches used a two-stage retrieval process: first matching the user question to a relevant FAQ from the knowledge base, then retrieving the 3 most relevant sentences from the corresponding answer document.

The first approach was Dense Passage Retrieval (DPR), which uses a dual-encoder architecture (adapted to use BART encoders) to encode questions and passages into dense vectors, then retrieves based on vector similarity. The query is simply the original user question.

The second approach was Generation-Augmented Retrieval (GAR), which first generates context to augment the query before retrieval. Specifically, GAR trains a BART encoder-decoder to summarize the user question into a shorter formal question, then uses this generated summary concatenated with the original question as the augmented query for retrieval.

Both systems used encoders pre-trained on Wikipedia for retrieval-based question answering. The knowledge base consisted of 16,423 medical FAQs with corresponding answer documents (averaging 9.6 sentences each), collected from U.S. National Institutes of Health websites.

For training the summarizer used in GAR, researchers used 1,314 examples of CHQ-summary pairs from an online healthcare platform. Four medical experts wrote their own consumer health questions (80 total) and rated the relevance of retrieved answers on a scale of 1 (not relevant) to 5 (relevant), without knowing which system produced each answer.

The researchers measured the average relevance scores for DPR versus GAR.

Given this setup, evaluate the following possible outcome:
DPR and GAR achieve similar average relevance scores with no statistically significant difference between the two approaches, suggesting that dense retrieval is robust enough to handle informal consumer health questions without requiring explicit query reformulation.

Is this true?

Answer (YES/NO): YES